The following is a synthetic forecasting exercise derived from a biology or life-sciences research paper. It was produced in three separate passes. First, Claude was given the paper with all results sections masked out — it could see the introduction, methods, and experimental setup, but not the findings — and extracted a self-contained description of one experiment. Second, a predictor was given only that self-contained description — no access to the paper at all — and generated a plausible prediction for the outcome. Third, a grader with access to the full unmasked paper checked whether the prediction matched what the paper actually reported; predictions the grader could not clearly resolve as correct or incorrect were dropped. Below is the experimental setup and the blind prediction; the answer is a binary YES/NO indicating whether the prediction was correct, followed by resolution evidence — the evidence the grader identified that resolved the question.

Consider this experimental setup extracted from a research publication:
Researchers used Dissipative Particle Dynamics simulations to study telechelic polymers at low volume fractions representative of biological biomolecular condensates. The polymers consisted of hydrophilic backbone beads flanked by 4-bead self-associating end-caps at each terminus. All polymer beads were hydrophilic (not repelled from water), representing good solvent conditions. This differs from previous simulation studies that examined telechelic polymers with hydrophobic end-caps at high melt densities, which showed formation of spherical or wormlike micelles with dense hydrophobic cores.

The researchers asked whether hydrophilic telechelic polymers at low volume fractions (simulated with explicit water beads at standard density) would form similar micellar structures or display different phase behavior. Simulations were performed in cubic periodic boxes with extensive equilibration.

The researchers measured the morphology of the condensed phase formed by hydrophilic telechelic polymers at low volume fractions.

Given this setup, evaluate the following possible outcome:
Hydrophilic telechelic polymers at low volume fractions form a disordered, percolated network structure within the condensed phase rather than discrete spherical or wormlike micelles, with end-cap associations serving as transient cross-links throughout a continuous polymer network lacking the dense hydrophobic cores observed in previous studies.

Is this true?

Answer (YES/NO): YES